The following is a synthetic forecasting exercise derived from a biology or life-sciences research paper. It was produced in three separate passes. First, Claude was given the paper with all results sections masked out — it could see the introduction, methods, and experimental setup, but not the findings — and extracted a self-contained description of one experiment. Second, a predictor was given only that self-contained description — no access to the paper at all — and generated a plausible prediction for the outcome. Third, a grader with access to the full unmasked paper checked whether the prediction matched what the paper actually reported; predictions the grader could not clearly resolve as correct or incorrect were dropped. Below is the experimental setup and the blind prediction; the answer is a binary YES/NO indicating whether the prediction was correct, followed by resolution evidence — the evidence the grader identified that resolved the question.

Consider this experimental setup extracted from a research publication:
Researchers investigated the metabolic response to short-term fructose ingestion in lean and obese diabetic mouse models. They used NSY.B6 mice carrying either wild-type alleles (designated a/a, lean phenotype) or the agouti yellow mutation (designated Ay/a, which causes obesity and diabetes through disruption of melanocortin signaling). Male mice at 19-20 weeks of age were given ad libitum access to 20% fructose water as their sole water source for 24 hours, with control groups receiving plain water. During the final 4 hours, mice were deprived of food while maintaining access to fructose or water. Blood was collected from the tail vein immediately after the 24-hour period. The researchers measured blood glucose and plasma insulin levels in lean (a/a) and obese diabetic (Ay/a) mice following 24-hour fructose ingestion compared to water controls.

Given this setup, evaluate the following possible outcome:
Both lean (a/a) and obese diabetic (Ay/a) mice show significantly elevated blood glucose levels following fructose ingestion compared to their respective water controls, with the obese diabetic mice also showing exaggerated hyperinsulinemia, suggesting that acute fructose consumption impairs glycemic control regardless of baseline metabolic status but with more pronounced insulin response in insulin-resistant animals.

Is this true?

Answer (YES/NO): NO